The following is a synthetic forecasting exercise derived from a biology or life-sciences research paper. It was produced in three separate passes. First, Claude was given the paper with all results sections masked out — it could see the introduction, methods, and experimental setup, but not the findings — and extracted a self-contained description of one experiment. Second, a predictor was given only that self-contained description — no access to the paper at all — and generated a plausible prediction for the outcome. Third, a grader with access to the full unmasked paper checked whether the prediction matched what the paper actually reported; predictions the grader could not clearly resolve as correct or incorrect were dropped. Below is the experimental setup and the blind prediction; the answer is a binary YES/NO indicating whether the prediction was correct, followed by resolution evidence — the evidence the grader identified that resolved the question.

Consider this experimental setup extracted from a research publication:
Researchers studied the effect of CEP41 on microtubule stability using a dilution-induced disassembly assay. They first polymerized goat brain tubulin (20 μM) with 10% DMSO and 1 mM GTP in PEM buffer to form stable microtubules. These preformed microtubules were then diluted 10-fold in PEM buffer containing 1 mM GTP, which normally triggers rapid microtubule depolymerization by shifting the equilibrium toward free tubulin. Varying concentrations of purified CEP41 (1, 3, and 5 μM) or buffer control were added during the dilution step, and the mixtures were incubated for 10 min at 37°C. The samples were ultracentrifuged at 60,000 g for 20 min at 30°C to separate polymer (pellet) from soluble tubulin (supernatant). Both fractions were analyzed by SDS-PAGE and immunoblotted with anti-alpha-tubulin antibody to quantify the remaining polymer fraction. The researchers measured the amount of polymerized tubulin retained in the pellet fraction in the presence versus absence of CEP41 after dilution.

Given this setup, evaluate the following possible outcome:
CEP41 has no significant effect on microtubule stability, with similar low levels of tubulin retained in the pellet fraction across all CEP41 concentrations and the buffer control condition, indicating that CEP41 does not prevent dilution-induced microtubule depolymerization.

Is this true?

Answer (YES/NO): NO